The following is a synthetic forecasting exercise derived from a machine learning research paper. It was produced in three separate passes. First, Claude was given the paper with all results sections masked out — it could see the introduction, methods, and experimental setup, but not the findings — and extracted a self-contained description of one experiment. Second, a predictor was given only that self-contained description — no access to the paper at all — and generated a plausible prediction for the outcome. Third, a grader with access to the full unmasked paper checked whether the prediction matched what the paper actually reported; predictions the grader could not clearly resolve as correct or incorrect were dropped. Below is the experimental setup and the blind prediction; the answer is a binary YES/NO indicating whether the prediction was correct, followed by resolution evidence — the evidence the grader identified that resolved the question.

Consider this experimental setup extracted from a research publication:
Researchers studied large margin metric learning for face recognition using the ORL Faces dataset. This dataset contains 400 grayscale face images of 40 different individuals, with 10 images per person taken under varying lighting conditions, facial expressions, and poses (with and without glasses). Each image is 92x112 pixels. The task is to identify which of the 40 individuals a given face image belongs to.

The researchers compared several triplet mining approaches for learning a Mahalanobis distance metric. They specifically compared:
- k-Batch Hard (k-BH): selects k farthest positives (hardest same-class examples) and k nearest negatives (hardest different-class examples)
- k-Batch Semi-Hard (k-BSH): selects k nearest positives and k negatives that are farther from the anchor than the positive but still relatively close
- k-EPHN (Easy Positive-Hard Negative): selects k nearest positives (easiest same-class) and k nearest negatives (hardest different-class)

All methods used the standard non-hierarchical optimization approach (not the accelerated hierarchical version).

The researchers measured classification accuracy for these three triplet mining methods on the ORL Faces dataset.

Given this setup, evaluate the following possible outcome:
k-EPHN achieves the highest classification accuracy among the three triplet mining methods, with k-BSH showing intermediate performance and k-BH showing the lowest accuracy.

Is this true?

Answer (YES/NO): NO